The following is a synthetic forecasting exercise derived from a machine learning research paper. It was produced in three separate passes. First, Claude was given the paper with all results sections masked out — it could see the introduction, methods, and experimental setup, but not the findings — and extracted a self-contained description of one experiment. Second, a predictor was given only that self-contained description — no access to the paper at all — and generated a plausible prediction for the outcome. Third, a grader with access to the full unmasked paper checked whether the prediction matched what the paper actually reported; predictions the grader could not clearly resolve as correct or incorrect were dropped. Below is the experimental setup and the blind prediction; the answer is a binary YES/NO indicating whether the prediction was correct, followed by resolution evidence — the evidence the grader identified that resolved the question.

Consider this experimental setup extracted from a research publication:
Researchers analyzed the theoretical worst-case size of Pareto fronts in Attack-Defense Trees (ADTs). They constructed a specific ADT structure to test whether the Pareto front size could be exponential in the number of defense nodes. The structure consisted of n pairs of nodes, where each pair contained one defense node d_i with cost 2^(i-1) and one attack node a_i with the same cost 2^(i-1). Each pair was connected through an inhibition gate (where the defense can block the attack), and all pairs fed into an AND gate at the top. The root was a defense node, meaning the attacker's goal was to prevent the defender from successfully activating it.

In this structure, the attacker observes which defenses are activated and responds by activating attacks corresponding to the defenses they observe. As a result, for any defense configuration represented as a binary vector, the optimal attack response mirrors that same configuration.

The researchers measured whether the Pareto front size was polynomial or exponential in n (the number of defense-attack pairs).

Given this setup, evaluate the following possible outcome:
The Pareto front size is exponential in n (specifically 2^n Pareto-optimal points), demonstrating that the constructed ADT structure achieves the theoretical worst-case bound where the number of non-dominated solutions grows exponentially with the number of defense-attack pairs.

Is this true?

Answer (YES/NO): YES